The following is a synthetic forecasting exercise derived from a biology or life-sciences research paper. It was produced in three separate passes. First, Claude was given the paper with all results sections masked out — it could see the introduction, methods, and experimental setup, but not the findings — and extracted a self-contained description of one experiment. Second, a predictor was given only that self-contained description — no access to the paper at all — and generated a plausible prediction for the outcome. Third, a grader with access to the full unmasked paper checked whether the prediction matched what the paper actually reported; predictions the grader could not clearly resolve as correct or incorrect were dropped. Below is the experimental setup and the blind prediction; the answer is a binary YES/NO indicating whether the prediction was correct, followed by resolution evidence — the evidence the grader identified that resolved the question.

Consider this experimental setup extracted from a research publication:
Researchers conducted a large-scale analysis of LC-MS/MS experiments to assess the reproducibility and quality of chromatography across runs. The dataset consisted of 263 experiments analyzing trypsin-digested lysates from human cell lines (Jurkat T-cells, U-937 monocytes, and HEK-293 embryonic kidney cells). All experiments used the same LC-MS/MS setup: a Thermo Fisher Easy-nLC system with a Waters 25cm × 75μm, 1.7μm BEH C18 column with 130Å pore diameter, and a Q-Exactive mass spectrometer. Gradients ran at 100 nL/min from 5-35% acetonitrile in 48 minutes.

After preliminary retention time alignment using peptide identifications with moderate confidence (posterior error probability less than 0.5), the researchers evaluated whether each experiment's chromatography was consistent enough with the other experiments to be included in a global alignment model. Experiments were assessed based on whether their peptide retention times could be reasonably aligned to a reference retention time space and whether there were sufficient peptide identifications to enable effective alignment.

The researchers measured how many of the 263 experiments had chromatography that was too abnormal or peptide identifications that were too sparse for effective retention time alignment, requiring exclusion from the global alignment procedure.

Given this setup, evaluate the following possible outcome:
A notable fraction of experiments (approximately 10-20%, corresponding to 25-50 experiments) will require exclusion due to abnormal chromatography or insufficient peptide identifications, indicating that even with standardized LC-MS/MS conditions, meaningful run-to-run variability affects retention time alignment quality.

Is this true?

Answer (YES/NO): YES